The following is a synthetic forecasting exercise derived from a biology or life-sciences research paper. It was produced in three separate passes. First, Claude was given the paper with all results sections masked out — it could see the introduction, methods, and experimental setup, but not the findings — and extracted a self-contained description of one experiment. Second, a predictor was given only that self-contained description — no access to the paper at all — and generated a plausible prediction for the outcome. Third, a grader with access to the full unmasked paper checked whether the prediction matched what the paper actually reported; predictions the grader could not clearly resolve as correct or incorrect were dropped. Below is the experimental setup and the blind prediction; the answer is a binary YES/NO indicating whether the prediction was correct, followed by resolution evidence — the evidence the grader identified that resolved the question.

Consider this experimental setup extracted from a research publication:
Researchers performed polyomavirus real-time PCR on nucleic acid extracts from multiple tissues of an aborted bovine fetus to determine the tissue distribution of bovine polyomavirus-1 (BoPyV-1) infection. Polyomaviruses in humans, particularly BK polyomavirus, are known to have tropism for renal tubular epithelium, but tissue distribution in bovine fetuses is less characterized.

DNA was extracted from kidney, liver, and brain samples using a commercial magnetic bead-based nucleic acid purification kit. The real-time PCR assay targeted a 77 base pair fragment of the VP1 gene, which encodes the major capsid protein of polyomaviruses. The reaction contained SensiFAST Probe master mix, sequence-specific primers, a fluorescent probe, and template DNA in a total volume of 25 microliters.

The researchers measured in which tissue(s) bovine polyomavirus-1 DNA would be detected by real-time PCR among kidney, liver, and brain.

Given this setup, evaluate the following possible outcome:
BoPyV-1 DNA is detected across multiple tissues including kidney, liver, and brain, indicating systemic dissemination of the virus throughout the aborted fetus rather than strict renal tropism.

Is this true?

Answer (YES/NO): YES